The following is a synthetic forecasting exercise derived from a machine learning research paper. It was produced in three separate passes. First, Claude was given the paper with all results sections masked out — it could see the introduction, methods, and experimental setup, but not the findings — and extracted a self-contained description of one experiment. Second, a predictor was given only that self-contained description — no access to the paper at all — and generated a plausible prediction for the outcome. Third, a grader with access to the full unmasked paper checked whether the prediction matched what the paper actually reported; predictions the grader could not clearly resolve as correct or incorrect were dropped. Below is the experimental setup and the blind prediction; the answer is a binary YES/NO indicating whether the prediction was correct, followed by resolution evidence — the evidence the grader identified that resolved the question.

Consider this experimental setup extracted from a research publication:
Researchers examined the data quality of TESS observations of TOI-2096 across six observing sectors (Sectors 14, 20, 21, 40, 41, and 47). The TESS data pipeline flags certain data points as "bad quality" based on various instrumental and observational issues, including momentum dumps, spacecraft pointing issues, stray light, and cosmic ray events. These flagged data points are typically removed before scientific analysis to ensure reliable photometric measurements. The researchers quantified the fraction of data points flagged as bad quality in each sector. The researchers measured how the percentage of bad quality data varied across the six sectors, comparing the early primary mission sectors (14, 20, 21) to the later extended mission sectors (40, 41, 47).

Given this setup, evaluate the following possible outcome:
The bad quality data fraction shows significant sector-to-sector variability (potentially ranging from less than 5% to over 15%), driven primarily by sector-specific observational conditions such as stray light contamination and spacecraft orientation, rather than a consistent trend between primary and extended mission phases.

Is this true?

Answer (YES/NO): NO